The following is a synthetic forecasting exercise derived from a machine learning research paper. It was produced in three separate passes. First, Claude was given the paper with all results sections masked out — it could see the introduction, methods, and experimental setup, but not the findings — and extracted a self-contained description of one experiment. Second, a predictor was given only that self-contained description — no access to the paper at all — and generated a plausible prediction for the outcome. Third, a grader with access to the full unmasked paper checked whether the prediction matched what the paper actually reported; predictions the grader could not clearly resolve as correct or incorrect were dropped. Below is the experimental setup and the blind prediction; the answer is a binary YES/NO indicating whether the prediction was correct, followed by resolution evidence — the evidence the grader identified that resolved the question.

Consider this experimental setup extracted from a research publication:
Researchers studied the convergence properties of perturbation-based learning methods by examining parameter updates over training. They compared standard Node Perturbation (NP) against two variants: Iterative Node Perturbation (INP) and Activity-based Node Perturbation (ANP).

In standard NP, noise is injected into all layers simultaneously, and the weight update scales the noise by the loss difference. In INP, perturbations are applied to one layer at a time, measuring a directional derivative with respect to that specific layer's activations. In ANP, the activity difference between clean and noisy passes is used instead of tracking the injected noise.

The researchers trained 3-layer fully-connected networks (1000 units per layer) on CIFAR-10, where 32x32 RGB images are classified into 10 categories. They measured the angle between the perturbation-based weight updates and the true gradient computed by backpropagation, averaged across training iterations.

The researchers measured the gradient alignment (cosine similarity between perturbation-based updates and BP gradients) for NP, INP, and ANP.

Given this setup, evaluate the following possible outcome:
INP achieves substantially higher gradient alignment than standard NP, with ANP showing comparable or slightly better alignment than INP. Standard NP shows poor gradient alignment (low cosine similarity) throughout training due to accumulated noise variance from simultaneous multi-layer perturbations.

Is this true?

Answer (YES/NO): NO